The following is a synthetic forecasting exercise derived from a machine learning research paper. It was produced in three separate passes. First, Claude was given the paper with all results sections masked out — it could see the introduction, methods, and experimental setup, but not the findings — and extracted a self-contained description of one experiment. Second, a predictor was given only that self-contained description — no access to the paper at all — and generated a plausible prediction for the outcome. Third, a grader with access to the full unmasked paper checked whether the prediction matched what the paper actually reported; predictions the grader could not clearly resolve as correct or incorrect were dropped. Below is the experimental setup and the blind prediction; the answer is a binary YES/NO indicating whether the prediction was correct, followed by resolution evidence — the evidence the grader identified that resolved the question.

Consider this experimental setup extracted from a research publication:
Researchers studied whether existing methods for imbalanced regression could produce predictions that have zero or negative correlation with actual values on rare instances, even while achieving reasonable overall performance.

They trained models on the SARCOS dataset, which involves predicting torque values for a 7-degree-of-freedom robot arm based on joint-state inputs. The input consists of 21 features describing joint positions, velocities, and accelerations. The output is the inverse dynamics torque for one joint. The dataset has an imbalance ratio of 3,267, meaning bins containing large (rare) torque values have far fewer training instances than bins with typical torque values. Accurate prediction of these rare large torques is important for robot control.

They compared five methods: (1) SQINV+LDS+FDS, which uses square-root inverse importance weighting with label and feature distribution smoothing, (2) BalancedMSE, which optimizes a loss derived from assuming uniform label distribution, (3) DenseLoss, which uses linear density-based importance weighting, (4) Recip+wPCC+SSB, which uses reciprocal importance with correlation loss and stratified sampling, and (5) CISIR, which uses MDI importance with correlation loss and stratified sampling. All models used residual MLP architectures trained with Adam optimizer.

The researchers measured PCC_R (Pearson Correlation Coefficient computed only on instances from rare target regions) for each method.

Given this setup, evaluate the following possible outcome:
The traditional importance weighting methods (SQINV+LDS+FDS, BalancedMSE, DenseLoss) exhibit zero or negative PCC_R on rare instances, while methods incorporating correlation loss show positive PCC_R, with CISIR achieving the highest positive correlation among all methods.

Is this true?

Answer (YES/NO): NO